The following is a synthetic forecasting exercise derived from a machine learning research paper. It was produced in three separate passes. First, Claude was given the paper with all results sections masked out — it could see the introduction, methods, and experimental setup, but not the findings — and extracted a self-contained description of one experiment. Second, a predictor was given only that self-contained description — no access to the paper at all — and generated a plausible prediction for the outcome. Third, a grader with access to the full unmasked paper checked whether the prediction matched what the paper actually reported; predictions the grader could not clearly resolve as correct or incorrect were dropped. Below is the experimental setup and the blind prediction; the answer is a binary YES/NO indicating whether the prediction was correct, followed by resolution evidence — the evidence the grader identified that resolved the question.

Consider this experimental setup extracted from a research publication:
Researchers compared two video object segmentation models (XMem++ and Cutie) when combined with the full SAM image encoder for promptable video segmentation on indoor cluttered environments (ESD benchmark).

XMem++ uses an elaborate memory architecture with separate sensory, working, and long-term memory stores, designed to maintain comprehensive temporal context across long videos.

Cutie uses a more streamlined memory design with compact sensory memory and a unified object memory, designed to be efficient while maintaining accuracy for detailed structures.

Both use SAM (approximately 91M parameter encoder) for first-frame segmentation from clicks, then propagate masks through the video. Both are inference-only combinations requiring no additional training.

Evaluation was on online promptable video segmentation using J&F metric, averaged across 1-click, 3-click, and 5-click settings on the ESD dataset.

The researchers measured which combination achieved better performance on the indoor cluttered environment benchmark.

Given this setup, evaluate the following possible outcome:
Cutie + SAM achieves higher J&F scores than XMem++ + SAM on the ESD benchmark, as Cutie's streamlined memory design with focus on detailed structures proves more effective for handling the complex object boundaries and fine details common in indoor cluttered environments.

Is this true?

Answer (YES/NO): YES